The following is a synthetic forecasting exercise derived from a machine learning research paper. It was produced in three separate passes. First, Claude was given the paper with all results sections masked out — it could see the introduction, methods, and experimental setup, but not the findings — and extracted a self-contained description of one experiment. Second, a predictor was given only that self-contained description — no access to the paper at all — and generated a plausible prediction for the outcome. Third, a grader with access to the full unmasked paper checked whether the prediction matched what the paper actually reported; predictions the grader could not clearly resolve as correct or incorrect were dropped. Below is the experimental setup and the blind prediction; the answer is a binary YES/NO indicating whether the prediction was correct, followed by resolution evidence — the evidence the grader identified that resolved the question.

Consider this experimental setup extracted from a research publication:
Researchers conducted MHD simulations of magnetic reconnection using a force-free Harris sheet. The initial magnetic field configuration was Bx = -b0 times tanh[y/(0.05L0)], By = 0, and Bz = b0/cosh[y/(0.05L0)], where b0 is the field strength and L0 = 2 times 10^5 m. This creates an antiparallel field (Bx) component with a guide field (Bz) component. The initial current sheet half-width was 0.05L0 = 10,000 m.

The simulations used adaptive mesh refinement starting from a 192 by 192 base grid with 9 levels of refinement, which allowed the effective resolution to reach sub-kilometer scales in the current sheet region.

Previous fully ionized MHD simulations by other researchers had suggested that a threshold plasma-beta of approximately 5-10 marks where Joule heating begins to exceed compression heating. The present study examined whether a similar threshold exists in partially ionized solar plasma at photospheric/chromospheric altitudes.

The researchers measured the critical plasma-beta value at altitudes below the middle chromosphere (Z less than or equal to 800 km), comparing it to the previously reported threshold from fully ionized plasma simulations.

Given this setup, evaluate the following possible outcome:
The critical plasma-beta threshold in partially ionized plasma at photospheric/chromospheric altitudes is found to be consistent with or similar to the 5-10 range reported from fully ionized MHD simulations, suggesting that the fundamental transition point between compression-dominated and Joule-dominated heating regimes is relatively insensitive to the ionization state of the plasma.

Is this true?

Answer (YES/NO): YES